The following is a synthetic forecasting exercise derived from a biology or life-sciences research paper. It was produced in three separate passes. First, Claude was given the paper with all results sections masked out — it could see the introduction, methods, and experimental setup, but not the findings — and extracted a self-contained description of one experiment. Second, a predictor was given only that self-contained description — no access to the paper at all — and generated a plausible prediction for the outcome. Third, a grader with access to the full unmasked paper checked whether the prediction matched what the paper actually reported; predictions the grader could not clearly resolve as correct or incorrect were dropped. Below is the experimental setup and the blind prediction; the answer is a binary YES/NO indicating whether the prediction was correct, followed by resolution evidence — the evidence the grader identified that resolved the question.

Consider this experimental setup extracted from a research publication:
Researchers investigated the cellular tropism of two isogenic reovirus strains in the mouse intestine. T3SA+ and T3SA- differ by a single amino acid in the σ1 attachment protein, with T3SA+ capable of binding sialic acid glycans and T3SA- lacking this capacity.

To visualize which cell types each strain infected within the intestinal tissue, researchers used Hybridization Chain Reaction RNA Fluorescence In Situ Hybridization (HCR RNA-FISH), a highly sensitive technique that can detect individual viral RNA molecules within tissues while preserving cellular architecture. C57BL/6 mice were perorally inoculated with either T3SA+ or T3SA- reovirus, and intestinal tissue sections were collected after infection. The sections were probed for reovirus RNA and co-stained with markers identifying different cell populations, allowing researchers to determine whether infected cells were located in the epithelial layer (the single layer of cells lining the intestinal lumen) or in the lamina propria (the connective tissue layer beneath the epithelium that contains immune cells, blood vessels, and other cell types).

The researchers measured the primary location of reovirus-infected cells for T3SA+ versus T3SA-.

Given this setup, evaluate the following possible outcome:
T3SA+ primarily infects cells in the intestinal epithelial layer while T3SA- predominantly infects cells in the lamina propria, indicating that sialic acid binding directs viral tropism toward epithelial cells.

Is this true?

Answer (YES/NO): NO